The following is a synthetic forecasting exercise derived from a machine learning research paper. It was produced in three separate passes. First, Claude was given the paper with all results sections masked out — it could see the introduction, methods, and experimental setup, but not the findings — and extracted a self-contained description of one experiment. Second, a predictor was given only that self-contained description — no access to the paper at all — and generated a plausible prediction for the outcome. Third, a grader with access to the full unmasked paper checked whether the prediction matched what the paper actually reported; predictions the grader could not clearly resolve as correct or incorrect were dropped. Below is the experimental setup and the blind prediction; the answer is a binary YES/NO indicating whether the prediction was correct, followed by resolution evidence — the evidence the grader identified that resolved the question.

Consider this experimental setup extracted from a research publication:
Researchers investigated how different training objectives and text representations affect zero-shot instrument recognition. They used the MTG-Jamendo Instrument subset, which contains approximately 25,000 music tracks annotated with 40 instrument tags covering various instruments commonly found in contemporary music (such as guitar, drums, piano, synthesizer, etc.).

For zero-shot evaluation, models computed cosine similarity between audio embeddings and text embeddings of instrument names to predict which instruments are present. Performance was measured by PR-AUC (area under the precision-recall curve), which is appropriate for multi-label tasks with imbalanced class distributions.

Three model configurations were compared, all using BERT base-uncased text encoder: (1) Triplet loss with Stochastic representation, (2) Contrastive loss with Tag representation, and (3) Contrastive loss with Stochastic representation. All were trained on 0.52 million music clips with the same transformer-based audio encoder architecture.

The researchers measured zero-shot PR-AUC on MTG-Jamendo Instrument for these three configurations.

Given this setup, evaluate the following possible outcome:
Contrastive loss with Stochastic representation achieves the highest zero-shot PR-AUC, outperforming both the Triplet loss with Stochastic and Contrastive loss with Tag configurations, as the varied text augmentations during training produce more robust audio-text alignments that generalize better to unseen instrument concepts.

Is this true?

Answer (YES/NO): NO